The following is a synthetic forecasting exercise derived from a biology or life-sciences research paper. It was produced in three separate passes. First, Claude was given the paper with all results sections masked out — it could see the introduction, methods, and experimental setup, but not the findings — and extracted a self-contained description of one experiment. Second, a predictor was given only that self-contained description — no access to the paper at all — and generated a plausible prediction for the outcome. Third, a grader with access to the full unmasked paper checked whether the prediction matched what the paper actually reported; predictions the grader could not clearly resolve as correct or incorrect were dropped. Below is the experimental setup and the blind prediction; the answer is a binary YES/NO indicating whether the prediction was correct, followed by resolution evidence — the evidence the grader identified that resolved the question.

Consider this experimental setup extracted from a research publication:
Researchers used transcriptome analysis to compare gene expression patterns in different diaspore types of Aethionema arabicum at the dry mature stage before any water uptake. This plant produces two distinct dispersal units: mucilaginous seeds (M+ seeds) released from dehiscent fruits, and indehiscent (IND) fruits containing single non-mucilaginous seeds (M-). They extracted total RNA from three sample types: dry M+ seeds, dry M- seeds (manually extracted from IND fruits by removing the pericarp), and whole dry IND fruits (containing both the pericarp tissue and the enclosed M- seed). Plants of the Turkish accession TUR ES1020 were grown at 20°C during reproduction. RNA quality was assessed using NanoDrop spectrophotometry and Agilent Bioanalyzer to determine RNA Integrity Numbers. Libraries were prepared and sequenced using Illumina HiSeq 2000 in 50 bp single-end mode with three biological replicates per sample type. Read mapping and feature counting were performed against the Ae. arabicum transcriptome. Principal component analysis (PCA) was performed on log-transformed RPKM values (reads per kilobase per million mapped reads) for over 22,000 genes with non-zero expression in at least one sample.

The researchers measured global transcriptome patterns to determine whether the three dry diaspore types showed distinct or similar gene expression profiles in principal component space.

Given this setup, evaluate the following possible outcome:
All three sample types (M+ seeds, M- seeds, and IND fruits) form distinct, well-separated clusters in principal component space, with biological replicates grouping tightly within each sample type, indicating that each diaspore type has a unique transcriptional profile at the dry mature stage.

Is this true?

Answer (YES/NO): NO